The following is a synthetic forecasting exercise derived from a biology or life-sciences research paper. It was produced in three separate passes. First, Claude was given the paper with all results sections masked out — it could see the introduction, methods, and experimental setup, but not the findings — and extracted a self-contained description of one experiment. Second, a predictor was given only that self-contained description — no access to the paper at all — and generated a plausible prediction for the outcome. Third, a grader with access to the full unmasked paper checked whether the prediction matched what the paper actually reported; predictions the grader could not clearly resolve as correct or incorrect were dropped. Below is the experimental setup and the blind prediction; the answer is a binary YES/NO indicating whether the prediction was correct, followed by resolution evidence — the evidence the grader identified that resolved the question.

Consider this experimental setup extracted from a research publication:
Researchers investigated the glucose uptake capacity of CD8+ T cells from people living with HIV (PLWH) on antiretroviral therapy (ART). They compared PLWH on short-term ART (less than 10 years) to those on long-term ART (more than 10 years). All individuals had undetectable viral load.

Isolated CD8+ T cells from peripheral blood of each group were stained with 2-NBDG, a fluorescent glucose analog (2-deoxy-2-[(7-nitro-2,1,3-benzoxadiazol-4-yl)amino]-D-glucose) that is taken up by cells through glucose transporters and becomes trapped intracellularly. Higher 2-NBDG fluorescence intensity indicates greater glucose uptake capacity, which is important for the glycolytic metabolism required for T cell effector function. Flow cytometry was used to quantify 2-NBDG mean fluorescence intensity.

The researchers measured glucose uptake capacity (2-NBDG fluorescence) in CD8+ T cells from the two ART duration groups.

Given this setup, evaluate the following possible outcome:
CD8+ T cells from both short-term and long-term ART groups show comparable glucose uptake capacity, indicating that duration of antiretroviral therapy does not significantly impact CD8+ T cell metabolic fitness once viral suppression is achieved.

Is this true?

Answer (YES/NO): YES